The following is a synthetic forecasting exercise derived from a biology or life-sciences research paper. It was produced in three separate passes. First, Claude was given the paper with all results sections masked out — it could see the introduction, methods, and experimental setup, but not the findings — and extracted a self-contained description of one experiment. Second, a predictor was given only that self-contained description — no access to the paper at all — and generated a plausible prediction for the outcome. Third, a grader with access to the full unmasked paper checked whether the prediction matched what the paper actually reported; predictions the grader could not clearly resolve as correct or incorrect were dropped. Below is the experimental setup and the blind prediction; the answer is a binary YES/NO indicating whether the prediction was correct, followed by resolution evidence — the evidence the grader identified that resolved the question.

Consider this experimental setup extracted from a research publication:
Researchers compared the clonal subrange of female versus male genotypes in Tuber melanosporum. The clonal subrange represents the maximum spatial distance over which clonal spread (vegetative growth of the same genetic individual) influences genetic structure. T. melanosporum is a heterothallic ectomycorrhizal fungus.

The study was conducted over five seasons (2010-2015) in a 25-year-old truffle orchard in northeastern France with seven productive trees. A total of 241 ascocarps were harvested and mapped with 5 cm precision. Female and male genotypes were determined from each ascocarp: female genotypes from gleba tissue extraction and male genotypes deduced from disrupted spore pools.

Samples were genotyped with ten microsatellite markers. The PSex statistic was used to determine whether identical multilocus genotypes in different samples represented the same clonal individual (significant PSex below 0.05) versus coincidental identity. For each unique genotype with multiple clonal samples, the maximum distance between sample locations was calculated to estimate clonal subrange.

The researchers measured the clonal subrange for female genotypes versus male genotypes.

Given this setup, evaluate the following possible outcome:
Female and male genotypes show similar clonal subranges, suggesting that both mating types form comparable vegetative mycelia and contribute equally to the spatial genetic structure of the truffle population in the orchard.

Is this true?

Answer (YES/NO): YES